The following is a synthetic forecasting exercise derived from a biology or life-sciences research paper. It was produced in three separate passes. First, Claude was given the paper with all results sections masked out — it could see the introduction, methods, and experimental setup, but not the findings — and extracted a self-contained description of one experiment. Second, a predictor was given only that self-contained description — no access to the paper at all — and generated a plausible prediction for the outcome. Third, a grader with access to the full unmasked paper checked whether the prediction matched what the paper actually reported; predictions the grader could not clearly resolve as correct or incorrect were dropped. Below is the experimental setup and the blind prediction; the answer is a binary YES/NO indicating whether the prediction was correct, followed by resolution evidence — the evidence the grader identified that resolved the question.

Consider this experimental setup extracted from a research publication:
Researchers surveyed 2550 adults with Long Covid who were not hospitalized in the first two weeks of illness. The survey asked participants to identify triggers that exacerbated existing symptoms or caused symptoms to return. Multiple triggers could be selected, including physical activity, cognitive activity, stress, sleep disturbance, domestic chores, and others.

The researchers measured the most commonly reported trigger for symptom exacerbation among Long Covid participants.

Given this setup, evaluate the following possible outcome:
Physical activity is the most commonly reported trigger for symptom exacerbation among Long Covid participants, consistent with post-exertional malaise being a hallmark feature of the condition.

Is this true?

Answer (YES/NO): YES